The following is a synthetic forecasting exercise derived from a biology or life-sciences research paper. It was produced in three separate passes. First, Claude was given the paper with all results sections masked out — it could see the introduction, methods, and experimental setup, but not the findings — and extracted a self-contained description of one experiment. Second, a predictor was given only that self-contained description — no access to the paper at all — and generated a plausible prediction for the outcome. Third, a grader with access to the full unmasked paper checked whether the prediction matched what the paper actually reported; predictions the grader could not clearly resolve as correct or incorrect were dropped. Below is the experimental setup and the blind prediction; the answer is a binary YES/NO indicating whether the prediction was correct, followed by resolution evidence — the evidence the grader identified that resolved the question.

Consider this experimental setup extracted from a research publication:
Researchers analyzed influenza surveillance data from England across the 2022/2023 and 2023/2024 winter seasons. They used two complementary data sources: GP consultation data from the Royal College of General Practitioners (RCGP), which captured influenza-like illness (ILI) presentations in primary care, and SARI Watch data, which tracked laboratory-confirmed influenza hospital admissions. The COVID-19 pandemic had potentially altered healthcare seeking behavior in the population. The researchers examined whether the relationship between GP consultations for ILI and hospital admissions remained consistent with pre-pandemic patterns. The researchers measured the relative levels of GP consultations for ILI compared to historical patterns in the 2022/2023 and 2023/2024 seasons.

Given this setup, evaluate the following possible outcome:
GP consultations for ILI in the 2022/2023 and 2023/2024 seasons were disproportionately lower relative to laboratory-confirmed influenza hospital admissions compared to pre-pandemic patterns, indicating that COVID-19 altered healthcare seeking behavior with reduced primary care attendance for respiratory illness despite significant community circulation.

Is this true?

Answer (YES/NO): YES